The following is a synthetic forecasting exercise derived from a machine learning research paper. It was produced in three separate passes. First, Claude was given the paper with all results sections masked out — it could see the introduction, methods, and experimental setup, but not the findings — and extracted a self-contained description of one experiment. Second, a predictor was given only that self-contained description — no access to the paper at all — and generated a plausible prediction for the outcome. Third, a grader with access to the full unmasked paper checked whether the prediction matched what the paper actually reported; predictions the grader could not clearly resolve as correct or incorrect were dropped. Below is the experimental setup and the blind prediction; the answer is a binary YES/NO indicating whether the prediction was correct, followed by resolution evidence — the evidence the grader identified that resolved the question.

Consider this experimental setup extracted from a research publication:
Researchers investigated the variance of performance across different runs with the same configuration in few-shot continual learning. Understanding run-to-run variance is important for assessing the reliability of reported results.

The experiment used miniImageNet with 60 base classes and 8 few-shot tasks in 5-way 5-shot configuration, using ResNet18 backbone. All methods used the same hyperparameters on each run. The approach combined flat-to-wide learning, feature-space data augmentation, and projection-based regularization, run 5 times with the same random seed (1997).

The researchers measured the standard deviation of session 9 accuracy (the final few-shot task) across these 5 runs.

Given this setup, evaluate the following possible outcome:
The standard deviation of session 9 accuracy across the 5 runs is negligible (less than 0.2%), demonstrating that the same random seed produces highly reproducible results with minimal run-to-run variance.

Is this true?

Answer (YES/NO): NO